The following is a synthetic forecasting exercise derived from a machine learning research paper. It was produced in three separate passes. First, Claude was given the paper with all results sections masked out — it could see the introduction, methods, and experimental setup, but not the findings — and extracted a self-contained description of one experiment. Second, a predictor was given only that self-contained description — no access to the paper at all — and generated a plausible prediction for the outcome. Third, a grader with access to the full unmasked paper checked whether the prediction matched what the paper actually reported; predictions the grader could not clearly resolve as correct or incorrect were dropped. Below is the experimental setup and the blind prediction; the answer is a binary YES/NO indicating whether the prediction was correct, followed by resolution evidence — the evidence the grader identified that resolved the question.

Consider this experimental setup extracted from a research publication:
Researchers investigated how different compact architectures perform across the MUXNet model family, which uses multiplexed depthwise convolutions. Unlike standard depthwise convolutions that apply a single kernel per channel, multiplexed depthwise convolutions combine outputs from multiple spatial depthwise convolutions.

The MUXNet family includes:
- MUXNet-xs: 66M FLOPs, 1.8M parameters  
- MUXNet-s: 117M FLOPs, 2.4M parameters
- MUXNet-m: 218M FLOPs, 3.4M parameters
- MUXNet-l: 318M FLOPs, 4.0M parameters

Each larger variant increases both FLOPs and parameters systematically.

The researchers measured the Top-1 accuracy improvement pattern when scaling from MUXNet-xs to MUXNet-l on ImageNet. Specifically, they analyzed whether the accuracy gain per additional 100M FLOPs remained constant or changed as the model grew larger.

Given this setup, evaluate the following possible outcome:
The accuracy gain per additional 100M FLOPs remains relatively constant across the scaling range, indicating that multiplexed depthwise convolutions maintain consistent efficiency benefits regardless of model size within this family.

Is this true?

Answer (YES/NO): NO